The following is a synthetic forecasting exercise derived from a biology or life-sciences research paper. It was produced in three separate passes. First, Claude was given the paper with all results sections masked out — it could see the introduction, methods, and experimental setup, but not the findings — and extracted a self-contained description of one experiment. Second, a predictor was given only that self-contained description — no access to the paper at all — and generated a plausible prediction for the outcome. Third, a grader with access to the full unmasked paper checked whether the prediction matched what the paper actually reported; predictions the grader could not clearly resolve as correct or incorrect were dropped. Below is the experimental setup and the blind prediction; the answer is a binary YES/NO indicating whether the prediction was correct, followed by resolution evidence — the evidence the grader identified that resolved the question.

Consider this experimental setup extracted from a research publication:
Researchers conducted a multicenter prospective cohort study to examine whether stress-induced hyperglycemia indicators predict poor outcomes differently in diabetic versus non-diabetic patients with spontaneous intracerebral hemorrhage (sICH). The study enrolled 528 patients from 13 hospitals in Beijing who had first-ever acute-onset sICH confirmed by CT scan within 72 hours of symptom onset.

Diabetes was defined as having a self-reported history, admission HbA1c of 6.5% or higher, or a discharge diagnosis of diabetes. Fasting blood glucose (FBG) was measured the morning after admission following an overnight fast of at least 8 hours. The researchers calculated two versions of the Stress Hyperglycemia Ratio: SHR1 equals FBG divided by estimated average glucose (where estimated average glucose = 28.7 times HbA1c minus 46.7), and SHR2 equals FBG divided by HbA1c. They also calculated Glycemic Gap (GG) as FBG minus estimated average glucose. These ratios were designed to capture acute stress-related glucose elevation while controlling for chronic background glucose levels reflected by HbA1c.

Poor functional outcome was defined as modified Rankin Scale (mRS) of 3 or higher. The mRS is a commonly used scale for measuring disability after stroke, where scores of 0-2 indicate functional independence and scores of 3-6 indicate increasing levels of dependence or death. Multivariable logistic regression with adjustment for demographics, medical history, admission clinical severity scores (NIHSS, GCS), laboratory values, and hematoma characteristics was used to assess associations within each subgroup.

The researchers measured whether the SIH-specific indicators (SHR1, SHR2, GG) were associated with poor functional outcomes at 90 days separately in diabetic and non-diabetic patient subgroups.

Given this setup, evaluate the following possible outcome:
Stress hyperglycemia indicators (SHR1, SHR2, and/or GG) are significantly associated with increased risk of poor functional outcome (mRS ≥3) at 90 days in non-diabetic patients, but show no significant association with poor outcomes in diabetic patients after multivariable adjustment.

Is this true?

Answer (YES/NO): NO